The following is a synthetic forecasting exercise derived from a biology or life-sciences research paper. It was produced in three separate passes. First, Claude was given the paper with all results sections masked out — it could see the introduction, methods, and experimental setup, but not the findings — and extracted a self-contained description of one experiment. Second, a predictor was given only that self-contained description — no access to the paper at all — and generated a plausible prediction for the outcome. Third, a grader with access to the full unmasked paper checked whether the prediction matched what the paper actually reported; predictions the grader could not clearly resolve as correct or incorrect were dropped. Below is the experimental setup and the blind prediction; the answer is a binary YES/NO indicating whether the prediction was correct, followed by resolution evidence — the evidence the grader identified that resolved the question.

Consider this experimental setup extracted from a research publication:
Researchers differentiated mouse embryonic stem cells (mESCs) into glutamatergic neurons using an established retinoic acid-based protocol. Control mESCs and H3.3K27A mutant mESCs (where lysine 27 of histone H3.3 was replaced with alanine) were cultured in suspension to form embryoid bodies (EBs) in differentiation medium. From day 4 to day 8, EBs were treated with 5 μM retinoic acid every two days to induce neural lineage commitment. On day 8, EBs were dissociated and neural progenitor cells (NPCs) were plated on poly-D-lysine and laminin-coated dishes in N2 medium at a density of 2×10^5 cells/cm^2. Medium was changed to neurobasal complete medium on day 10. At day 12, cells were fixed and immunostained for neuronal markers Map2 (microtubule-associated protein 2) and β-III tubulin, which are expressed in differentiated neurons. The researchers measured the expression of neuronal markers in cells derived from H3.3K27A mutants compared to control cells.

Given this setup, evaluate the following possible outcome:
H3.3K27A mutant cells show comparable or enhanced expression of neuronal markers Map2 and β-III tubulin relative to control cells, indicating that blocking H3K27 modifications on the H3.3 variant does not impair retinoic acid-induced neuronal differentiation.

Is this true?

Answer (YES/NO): YES